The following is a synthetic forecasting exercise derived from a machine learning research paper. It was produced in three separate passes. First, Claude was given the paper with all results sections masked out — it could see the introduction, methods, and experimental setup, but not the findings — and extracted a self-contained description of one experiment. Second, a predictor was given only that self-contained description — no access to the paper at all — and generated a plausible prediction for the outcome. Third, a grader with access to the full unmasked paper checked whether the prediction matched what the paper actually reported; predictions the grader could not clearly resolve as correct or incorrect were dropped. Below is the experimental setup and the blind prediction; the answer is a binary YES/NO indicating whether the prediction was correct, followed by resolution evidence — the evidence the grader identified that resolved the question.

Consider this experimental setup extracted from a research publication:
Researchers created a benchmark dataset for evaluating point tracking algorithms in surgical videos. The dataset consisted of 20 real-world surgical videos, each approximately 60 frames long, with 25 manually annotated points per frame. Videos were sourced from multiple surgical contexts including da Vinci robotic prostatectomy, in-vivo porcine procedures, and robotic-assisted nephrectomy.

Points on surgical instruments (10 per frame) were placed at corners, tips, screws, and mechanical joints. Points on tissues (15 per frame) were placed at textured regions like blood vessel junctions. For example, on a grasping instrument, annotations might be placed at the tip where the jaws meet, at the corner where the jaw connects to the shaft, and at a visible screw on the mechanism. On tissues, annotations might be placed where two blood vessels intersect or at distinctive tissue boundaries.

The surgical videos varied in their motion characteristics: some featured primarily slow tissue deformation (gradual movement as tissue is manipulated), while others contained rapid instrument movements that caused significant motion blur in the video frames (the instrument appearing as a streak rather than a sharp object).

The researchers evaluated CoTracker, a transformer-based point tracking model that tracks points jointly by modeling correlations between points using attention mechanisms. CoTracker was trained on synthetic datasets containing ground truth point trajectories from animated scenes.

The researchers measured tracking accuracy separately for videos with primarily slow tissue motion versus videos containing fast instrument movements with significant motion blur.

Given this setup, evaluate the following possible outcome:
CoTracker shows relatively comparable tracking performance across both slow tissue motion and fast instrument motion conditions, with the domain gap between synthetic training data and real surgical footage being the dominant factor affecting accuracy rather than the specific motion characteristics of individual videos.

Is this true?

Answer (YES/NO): NO